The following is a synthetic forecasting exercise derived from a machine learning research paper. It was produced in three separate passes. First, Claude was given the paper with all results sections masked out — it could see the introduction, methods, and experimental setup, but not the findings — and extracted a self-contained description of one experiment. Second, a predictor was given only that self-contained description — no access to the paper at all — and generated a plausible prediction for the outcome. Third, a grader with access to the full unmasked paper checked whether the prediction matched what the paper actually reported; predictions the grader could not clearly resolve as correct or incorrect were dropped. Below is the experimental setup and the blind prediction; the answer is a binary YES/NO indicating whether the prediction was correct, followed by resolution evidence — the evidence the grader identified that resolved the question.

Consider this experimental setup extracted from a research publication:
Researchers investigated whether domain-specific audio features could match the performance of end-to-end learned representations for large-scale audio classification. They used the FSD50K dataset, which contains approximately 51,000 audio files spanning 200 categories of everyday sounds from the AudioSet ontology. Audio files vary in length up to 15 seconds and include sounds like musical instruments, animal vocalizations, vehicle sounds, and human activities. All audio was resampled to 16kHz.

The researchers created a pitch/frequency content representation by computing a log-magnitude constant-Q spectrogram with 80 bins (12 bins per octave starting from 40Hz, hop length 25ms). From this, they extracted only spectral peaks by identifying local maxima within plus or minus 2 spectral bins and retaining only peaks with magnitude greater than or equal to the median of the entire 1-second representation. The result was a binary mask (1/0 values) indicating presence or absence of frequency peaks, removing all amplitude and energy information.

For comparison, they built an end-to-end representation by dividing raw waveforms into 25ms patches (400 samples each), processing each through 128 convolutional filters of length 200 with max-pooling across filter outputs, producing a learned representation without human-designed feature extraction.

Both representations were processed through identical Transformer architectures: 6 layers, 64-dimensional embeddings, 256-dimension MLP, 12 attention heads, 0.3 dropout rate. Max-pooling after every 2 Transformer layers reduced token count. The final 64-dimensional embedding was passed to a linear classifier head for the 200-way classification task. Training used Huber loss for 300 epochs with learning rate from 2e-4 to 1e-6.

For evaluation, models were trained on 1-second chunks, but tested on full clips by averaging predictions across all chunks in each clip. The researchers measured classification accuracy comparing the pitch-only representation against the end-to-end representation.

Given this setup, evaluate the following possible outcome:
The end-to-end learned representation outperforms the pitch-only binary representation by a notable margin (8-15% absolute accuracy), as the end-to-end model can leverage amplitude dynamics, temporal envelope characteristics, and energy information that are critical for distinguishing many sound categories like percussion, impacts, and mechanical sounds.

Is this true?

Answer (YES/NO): YES